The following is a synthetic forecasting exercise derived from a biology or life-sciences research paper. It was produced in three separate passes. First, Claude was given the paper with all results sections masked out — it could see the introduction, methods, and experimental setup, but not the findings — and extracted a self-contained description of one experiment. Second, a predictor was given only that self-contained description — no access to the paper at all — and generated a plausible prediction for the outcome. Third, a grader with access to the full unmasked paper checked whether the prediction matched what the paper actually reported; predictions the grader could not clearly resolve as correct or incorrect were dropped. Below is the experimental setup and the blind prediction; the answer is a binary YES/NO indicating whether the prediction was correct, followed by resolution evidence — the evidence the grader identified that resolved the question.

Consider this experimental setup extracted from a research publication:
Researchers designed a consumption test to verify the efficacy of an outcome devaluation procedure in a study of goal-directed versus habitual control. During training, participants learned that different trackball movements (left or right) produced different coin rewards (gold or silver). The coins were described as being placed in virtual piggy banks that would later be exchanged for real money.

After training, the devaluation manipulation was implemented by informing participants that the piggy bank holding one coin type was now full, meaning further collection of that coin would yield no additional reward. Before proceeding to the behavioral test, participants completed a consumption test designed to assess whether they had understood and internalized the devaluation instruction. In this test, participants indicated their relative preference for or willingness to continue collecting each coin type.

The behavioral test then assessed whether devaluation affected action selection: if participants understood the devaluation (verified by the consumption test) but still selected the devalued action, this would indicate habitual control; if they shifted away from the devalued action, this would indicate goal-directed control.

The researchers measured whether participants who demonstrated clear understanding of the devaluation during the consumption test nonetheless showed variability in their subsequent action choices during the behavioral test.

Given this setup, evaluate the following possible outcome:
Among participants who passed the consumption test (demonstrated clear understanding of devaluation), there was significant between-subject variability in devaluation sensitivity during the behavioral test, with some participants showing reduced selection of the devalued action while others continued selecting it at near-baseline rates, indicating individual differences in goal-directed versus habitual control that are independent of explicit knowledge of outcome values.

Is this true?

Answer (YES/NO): YES